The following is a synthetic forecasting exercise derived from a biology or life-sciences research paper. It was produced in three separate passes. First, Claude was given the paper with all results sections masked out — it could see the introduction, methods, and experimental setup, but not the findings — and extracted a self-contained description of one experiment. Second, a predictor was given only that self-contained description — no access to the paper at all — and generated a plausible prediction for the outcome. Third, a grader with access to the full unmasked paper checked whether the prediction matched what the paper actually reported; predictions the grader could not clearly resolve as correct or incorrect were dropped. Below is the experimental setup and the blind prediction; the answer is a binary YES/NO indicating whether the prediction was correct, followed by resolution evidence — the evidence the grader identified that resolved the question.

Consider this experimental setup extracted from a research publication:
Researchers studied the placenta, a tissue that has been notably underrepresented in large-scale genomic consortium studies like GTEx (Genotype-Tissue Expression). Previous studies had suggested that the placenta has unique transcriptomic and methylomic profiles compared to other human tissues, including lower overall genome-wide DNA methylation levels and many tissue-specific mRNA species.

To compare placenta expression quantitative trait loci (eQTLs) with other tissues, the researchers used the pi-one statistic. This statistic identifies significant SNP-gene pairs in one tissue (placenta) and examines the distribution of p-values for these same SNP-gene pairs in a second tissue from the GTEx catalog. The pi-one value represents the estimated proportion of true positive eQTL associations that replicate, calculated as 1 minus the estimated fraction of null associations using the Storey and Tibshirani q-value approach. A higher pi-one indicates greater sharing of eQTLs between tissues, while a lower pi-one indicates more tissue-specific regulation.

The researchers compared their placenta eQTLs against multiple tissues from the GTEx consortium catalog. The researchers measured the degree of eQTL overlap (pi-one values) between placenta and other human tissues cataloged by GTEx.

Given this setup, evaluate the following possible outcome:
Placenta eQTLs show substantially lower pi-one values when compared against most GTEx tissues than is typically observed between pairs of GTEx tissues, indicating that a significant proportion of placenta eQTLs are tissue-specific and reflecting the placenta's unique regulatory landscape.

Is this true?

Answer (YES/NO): NO